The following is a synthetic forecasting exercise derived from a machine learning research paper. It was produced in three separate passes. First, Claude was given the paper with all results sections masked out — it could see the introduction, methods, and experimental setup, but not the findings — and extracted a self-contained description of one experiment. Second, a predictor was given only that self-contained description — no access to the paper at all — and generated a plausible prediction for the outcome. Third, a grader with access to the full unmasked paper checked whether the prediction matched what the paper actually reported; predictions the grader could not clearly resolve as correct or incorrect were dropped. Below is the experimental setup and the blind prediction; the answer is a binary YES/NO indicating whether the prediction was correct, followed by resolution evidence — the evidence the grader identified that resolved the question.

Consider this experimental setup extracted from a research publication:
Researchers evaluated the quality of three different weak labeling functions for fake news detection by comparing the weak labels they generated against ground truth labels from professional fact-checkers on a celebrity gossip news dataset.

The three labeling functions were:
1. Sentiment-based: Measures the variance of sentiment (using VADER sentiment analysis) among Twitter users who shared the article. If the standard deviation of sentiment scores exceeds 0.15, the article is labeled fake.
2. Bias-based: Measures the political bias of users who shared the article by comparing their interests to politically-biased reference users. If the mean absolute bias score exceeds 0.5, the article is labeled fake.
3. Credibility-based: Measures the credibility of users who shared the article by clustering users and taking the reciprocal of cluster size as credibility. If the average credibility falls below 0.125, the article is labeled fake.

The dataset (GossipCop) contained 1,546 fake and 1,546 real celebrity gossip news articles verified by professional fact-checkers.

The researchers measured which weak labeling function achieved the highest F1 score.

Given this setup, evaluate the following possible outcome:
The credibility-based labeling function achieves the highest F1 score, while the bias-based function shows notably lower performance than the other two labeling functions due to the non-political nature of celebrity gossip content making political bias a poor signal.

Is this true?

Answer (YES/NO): NO